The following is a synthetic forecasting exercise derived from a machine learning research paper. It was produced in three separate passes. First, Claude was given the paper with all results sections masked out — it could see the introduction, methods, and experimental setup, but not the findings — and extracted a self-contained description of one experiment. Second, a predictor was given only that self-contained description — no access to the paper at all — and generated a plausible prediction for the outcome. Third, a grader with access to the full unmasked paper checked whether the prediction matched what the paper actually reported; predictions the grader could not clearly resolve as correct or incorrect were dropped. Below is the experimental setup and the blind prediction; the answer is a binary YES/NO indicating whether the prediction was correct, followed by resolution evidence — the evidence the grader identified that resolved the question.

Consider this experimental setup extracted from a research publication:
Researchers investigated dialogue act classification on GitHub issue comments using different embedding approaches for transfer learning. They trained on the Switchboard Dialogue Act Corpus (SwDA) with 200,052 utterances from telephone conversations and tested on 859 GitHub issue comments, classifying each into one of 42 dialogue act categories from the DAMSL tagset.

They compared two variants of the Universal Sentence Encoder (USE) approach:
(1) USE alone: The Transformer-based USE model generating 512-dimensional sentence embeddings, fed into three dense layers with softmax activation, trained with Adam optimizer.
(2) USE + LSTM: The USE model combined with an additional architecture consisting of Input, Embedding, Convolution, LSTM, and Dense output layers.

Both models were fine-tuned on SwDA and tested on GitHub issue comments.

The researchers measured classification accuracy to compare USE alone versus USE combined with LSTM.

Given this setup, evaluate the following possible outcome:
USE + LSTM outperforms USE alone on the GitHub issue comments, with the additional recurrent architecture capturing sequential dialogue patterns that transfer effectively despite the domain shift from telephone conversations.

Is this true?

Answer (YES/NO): NO